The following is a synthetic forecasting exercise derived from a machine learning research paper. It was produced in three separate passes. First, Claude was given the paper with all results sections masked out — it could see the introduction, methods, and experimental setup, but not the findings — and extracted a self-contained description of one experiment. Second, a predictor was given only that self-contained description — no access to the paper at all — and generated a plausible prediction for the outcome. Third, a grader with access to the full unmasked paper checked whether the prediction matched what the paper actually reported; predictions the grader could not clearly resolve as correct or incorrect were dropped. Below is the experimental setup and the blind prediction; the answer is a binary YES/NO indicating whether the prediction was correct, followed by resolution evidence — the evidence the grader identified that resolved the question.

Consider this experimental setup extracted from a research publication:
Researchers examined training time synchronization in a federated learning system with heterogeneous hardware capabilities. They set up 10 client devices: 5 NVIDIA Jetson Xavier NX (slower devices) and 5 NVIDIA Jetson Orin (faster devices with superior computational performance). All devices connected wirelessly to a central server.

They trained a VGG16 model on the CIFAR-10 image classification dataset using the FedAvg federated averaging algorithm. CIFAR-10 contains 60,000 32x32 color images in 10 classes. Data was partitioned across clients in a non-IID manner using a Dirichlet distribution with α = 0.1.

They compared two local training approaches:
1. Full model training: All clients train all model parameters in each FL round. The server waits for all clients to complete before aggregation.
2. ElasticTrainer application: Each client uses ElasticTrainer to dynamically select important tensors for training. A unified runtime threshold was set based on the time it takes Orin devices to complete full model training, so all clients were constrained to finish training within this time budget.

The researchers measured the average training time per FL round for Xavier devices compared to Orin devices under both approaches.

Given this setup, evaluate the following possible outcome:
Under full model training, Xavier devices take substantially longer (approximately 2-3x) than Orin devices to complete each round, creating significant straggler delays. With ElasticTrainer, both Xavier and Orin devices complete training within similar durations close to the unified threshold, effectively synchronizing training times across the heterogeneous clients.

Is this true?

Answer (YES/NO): YES